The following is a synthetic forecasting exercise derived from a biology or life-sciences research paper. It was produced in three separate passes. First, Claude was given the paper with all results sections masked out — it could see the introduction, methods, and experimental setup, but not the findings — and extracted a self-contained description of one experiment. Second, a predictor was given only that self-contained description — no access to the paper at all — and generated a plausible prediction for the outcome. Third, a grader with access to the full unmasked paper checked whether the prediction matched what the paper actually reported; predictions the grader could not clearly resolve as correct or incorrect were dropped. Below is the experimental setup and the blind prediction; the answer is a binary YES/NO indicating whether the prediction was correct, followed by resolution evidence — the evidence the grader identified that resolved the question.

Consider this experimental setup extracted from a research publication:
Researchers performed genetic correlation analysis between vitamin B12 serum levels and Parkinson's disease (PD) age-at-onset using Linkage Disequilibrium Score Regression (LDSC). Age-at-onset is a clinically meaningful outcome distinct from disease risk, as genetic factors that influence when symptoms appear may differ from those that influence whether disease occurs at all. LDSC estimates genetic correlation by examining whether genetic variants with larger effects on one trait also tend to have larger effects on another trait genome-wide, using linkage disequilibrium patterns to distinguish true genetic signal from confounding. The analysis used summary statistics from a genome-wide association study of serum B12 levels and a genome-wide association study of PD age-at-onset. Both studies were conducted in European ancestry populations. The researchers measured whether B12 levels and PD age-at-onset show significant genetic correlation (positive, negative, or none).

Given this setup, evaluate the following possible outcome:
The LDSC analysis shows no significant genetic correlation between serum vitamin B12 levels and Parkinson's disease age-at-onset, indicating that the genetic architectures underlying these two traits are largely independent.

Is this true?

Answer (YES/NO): YES